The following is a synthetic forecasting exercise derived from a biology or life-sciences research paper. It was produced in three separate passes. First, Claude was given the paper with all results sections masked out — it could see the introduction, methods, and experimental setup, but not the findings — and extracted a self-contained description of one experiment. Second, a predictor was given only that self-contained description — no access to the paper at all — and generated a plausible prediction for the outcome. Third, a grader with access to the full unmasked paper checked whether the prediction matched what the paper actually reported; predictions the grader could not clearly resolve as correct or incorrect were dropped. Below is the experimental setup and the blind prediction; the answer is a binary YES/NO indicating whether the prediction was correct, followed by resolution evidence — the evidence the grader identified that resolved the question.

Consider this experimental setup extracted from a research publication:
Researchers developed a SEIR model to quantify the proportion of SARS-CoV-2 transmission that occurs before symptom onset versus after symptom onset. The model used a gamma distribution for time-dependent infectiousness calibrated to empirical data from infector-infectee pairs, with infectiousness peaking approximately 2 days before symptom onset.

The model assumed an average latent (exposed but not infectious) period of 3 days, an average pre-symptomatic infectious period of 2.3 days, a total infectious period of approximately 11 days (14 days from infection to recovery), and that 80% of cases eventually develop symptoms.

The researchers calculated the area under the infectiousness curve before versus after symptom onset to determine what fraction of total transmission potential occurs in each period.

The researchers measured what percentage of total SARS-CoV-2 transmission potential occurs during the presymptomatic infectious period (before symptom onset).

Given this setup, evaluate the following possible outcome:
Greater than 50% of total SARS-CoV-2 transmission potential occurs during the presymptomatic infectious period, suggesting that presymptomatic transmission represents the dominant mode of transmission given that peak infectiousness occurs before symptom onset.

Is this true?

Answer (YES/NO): NO